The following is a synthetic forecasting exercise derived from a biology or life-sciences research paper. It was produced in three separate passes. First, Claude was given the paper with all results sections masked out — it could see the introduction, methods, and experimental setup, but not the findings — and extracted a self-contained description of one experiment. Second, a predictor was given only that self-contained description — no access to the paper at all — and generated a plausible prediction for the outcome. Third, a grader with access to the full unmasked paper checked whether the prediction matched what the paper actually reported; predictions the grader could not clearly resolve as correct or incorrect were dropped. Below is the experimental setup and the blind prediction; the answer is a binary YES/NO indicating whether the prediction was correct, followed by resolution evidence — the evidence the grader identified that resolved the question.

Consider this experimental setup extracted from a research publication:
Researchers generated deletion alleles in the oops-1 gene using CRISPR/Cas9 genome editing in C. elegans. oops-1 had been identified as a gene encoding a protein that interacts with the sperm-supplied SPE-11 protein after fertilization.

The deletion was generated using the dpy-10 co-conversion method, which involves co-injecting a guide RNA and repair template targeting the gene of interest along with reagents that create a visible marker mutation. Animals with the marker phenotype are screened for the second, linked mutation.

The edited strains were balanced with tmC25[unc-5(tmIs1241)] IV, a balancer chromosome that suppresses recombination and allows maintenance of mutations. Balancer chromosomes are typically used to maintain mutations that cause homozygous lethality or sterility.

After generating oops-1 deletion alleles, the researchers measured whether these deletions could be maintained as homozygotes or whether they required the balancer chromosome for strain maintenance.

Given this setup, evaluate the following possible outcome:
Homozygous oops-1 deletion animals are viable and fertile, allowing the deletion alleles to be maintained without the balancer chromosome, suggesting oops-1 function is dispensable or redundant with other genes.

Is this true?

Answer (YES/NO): NO